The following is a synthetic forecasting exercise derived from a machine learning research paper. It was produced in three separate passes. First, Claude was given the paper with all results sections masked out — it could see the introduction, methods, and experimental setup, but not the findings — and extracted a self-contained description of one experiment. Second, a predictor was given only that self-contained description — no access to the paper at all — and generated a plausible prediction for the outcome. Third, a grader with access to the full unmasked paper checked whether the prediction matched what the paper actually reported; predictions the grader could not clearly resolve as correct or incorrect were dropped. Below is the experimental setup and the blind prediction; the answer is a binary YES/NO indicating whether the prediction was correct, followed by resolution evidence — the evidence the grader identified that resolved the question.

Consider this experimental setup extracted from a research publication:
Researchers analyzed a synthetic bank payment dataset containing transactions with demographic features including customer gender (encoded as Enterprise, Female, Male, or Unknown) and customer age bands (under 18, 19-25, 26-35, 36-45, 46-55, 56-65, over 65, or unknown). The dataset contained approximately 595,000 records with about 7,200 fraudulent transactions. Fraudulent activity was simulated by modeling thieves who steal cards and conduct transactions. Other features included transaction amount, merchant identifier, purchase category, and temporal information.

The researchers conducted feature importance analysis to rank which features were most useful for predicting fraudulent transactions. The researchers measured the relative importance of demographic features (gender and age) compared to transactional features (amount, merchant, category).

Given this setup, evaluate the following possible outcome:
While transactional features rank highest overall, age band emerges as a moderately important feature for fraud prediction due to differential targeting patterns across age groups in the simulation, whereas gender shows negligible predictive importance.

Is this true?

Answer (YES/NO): NO